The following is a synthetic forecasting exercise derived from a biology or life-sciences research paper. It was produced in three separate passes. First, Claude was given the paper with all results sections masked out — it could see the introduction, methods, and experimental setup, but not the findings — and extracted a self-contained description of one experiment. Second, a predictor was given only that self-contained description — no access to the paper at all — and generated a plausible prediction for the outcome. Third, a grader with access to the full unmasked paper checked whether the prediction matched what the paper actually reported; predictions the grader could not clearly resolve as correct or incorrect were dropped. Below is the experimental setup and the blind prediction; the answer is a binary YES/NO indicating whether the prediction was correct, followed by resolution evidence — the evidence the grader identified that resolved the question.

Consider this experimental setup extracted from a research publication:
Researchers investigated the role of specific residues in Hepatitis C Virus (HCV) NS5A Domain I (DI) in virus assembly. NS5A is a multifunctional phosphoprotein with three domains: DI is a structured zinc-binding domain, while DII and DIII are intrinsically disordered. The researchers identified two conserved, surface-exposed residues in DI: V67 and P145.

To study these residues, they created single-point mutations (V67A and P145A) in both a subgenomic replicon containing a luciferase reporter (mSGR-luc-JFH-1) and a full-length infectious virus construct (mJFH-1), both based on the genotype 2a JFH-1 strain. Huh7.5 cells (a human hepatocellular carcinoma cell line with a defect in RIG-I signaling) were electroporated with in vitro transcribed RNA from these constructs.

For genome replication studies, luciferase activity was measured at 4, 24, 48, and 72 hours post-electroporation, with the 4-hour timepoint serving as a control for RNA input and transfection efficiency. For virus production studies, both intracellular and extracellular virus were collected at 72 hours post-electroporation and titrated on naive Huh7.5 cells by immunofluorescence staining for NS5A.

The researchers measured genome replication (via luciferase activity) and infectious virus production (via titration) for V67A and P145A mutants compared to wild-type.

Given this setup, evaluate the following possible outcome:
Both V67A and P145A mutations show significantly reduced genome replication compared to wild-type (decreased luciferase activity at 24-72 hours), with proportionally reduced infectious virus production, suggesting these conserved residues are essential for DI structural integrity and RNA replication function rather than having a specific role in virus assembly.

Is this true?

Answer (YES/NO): NO